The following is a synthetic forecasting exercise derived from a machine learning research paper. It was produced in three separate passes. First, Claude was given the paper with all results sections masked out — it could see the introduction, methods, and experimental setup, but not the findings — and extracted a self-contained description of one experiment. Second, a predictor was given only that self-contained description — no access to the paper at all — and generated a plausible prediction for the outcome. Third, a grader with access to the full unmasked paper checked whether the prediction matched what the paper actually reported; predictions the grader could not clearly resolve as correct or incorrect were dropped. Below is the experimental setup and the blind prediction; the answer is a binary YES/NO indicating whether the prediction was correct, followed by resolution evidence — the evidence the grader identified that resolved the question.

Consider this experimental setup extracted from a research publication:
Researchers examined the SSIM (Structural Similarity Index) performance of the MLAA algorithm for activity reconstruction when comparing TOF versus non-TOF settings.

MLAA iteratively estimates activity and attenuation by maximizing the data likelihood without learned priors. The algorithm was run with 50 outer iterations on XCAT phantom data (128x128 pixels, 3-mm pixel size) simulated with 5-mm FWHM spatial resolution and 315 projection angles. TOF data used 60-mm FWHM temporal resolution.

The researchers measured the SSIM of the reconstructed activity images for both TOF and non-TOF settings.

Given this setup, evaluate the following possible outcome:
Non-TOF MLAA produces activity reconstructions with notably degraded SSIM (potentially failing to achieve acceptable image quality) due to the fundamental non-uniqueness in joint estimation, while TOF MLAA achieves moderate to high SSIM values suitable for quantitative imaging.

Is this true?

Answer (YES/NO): YES